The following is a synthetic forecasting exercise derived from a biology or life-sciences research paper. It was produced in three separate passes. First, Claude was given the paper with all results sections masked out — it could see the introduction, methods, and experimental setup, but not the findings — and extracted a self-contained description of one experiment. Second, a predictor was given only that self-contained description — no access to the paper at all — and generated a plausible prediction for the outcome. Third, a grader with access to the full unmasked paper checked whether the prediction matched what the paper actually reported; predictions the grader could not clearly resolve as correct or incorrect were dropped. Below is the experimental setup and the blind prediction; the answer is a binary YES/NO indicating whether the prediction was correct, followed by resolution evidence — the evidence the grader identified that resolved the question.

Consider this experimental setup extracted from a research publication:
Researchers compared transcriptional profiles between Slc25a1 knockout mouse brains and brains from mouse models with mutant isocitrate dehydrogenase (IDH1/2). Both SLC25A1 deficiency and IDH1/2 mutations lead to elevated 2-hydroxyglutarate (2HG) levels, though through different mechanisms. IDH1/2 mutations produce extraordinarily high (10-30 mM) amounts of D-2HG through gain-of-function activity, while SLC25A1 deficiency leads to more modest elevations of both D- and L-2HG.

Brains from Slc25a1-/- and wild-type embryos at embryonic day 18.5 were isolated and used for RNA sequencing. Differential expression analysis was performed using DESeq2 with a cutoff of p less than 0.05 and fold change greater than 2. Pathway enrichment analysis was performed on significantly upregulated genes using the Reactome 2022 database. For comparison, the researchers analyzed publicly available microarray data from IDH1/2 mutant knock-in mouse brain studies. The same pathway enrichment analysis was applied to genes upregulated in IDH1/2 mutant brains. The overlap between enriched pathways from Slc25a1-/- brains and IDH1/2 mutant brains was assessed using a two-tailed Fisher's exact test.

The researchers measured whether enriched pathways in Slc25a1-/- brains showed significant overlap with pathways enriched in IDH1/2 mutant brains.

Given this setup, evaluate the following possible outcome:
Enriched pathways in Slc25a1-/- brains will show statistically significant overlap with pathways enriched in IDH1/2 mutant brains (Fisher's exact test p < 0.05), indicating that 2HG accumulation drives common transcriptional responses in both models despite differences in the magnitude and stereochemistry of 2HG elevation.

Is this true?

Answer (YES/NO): YES